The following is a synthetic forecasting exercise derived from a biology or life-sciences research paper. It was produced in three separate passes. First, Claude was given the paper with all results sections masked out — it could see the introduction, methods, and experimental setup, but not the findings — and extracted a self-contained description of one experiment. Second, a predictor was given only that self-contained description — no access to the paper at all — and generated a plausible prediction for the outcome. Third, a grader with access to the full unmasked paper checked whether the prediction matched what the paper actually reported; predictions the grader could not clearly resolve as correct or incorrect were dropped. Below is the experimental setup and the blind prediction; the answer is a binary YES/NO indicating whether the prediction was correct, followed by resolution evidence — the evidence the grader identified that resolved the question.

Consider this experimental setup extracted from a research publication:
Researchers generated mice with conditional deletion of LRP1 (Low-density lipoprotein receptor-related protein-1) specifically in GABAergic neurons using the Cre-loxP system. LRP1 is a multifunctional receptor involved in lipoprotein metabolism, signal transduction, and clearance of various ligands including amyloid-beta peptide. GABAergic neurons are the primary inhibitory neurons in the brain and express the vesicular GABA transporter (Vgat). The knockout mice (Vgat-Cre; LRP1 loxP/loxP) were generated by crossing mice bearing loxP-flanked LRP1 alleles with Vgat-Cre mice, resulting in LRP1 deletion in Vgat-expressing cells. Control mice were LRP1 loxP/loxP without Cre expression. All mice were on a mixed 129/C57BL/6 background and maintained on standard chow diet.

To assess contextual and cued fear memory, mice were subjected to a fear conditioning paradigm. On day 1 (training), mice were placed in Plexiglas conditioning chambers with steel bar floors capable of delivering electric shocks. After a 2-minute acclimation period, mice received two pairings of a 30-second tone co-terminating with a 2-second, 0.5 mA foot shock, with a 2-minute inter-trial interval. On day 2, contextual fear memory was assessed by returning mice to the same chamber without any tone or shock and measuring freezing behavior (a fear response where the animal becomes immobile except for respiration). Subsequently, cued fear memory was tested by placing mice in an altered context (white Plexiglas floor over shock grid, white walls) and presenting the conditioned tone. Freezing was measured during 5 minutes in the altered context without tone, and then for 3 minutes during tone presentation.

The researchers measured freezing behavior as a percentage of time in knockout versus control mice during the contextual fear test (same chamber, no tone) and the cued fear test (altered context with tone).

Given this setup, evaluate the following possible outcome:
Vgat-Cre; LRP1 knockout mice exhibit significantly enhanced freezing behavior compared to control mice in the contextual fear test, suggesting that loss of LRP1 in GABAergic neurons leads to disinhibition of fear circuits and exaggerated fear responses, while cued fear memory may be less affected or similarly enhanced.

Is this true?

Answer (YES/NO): NO